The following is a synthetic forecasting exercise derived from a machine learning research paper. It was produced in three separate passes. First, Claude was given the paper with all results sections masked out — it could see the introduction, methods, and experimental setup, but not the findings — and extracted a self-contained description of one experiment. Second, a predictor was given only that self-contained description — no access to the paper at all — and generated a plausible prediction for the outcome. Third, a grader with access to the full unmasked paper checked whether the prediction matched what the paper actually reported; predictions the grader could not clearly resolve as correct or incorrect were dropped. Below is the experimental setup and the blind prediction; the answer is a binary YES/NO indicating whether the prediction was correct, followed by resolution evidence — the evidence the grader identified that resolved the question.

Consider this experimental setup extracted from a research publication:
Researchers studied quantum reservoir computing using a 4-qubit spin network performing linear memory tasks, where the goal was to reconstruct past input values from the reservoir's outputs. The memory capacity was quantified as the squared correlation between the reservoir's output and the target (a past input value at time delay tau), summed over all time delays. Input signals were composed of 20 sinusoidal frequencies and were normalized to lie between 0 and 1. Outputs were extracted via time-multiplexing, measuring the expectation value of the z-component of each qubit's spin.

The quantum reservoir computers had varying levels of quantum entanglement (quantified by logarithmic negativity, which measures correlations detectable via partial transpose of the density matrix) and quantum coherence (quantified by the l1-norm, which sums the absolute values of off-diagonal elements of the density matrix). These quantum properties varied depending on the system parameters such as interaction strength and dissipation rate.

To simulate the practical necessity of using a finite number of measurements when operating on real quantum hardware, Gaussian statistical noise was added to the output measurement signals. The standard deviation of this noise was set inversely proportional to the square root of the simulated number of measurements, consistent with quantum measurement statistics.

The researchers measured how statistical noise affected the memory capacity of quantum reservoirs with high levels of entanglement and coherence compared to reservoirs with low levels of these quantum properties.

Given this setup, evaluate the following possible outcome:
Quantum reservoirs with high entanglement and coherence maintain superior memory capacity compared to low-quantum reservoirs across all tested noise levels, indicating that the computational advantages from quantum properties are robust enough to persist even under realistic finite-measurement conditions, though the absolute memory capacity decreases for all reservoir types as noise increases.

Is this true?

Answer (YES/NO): NO